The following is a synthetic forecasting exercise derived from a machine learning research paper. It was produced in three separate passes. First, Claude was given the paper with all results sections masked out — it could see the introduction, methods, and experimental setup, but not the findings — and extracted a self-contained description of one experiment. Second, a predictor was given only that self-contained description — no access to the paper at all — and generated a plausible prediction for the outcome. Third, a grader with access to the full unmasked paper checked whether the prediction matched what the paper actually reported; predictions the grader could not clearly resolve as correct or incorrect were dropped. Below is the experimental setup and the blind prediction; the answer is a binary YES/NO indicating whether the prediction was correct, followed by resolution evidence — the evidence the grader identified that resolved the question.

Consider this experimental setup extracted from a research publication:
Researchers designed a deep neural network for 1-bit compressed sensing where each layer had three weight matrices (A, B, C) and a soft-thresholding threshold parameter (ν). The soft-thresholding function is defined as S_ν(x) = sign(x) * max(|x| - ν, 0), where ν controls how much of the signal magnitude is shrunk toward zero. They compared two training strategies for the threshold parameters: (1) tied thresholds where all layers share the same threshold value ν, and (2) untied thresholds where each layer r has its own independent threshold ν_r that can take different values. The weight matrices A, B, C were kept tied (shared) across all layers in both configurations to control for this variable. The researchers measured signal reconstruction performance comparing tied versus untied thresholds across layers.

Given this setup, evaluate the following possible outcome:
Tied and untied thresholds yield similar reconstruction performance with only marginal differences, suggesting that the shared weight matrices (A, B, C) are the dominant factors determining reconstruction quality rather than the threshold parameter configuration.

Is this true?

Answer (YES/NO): NO